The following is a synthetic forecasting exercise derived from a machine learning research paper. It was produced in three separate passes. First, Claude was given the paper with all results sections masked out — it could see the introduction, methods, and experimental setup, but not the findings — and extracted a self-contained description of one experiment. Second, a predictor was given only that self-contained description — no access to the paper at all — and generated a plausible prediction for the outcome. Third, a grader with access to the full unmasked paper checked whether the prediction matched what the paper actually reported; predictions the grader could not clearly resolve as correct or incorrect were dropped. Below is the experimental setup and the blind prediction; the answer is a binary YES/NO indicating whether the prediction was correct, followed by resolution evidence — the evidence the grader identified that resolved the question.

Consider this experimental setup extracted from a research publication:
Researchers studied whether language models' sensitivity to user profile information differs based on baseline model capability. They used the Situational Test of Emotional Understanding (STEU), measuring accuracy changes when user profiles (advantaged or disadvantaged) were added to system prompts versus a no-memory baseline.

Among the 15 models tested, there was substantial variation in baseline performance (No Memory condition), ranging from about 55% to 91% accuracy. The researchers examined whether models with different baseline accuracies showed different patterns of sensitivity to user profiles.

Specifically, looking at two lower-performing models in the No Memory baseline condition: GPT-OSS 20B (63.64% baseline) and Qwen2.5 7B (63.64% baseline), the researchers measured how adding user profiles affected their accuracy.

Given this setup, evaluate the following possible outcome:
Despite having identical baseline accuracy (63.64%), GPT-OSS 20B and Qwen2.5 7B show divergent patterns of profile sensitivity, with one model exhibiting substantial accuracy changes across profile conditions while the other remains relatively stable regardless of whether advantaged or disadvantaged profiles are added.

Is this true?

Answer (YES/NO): NO